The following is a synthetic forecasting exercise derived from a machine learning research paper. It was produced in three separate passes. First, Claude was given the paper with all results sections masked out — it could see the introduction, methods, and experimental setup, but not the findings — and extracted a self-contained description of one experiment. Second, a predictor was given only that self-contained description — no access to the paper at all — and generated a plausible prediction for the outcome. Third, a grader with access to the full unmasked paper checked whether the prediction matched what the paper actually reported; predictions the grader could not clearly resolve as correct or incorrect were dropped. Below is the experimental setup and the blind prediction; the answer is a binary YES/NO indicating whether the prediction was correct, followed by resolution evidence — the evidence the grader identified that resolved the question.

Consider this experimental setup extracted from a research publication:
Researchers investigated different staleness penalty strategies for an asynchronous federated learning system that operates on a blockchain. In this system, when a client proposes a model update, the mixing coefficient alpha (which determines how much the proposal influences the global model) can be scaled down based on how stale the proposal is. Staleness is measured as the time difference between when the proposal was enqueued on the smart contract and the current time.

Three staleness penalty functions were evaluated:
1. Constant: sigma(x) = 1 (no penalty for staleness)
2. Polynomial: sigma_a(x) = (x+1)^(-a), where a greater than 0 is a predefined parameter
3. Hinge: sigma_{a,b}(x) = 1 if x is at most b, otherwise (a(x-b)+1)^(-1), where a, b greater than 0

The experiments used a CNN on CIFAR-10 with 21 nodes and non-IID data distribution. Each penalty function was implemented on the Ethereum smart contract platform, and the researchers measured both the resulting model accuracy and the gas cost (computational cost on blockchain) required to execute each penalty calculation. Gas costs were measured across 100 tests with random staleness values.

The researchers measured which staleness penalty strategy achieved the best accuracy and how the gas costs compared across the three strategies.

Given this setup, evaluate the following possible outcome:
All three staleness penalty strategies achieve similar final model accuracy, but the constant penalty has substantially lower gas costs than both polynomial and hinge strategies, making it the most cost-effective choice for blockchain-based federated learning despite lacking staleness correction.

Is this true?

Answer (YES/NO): NO